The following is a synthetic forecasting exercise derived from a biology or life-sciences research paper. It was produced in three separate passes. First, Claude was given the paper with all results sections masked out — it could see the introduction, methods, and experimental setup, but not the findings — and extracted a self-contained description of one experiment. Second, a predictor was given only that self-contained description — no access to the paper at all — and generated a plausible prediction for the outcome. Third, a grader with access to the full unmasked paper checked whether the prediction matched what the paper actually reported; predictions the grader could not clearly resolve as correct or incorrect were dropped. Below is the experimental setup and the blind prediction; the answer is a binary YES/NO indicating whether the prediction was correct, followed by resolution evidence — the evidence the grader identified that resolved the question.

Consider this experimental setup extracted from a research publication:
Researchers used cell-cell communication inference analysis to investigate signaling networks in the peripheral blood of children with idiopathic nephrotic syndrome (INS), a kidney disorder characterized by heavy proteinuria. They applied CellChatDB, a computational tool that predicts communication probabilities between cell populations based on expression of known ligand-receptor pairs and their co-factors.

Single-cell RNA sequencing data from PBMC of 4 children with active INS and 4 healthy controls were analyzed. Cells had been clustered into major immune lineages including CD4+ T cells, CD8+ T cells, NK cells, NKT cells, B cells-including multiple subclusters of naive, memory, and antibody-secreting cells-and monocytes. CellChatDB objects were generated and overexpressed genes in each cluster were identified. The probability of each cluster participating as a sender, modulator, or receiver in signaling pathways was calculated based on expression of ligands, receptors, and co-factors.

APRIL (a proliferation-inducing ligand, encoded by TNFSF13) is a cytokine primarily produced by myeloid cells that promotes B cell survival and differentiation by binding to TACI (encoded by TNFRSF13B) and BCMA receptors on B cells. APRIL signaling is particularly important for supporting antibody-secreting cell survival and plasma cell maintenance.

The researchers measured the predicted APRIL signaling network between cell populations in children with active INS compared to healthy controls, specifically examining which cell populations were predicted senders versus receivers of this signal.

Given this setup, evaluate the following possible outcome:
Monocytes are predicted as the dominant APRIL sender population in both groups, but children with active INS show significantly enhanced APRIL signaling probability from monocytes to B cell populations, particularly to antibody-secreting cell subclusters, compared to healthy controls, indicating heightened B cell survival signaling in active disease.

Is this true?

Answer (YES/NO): NO